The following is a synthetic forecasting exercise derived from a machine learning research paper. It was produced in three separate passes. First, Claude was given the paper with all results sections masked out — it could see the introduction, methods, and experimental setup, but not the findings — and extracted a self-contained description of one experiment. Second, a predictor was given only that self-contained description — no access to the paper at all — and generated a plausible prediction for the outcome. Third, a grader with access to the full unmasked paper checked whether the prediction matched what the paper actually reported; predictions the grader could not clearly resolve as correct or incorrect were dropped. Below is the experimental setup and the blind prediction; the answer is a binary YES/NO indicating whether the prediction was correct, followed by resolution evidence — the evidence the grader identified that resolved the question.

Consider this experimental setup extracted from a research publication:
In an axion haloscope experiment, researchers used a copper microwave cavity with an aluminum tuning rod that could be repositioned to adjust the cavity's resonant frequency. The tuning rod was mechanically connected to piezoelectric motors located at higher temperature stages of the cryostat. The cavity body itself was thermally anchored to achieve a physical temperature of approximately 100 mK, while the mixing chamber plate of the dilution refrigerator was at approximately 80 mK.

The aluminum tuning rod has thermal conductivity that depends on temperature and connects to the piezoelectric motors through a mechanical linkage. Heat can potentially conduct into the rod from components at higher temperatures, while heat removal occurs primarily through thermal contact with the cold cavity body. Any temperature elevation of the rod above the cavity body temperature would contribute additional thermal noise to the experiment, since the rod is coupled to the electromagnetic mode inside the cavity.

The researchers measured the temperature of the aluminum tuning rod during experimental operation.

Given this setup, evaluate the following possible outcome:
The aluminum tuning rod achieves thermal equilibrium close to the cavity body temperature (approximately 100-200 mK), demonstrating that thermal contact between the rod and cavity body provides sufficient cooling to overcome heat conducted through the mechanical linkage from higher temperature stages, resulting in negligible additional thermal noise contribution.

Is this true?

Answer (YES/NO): NO